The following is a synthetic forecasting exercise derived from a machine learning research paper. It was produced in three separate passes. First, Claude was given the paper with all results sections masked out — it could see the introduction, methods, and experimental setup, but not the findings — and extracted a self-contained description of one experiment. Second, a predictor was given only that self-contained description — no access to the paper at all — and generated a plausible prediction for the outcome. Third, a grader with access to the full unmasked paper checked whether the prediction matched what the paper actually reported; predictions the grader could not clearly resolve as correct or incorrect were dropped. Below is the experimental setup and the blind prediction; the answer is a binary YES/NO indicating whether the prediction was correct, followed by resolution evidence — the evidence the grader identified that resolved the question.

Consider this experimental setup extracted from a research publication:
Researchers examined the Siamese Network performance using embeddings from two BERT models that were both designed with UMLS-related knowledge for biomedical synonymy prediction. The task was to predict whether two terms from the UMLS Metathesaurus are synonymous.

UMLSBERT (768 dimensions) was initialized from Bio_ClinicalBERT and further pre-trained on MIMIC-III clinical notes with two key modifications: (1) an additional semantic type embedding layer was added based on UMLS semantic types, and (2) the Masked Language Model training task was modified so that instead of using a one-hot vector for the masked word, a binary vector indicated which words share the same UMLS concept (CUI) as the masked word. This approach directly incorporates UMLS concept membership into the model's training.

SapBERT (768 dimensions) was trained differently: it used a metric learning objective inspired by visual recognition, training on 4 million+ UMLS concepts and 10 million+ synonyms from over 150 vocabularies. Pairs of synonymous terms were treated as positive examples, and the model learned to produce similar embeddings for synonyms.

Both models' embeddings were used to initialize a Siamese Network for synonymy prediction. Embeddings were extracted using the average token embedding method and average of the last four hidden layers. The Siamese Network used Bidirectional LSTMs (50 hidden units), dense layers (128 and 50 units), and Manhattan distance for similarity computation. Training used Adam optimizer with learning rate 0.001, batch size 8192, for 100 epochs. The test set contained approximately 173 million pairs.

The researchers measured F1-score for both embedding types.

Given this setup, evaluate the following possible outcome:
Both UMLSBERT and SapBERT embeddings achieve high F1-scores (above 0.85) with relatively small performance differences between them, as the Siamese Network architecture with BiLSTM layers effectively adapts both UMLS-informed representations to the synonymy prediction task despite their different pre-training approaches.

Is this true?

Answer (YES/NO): NO